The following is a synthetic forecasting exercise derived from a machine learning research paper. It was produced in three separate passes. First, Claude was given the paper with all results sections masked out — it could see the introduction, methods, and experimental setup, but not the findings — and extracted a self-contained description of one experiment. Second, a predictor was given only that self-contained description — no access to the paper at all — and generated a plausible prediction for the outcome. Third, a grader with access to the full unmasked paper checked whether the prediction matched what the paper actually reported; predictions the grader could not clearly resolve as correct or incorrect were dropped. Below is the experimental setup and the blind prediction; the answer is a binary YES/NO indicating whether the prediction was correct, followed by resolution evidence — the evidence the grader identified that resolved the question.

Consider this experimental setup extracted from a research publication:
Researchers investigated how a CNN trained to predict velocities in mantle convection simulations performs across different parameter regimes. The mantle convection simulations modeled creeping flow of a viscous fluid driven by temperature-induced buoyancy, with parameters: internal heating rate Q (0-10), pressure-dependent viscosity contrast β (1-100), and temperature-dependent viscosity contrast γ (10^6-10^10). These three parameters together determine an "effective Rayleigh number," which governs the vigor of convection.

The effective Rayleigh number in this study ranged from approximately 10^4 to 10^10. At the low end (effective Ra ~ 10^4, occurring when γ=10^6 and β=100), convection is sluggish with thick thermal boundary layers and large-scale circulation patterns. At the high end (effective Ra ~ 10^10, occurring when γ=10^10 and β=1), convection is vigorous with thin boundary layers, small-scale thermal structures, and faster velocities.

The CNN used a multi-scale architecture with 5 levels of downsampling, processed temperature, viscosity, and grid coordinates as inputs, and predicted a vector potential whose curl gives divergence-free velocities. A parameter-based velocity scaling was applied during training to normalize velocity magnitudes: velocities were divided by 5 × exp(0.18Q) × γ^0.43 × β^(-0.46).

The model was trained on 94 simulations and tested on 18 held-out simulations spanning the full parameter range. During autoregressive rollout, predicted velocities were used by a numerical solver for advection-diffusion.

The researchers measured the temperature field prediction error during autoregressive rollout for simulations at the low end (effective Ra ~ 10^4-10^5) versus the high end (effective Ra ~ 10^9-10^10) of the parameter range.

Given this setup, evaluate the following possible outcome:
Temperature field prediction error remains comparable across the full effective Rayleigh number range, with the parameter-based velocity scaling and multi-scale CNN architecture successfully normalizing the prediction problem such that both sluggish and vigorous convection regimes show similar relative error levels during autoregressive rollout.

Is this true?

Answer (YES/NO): NO